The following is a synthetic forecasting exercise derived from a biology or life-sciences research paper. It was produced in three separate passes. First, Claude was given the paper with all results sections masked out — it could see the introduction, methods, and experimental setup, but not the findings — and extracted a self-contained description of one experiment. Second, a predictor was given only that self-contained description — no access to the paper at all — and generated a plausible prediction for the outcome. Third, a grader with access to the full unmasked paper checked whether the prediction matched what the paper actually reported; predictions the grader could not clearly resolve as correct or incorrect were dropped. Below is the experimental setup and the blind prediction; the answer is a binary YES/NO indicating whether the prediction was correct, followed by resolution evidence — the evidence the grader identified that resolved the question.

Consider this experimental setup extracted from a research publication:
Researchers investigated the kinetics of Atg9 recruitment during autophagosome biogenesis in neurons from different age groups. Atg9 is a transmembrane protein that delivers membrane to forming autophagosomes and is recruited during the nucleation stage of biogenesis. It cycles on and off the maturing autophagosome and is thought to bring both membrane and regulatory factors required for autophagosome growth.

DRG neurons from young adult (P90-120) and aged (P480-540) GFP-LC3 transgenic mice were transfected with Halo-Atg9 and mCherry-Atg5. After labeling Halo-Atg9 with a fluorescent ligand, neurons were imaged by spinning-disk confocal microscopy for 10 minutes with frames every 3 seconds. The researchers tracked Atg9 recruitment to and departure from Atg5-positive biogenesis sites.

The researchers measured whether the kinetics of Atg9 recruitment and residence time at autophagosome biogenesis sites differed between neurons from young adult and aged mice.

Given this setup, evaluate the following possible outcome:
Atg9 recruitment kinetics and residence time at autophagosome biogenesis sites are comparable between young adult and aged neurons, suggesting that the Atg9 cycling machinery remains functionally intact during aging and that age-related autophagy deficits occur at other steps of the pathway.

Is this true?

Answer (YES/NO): NO